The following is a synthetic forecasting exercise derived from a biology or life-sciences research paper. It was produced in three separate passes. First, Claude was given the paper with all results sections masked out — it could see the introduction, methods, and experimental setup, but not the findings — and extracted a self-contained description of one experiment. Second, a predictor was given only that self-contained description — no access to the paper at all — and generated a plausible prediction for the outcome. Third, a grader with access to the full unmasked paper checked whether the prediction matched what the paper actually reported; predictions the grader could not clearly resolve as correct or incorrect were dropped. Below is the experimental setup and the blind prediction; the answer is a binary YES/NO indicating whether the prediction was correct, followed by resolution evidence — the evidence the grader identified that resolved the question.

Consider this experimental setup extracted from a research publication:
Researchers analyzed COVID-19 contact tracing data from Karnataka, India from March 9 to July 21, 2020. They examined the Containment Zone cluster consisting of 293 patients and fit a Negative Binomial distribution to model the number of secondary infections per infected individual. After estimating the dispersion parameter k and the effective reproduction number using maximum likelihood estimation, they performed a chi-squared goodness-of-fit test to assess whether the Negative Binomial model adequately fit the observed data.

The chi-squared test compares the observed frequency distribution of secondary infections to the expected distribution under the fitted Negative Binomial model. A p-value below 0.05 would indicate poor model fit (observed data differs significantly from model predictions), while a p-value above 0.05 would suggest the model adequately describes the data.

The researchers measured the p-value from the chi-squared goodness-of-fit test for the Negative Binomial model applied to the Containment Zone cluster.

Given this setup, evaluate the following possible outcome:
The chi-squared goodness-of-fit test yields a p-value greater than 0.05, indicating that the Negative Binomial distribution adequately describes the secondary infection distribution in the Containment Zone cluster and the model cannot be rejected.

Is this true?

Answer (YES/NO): YES